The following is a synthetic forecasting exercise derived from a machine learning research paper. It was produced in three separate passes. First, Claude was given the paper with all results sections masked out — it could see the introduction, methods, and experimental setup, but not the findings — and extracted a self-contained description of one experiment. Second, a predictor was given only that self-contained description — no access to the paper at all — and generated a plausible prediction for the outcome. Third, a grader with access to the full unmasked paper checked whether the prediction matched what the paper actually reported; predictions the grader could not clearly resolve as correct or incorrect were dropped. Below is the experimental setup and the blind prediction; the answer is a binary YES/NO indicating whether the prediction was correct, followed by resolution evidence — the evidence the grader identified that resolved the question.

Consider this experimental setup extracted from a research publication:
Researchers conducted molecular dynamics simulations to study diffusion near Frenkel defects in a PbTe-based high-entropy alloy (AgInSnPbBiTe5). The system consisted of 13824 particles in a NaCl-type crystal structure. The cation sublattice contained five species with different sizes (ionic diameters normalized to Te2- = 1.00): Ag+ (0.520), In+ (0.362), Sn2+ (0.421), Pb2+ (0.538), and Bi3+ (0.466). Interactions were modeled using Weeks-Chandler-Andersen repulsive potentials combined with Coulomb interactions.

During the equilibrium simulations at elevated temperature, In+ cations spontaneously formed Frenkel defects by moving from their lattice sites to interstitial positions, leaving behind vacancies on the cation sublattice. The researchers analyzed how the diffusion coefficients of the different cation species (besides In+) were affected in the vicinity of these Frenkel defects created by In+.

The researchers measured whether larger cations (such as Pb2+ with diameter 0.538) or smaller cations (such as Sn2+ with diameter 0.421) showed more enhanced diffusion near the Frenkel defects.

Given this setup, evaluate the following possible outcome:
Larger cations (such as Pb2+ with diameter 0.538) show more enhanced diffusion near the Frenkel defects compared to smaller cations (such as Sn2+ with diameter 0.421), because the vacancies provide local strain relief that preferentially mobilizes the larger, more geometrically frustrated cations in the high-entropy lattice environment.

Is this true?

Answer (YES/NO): YES